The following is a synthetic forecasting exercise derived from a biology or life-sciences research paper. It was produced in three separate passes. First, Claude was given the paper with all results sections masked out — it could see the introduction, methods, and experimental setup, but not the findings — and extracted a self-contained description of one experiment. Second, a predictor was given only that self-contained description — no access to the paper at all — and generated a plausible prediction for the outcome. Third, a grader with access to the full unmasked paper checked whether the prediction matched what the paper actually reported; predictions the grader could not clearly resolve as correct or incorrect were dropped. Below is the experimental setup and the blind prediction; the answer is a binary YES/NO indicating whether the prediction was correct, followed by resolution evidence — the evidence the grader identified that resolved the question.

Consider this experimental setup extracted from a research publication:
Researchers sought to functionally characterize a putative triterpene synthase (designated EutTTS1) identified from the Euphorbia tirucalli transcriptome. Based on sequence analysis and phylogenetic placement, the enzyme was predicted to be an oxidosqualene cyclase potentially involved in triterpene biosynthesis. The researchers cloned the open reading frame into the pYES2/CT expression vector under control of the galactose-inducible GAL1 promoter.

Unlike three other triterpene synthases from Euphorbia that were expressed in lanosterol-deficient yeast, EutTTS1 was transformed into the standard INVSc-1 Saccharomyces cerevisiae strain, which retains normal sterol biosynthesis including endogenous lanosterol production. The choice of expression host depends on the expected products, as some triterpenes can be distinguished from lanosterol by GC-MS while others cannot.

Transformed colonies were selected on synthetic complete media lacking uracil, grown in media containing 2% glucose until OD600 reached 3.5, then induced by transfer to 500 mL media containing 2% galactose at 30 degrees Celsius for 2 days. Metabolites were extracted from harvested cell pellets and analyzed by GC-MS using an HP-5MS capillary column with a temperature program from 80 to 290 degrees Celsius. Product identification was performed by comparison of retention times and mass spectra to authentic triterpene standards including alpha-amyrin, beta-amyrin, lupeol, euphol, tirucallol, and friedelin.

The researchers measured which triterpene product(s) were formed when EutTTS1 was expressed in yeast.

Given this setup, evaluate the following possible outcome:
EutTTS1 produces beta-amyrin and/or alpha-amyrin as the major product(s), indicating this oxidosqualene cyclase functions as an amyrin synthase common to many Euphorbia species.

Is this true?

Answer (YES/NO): YES